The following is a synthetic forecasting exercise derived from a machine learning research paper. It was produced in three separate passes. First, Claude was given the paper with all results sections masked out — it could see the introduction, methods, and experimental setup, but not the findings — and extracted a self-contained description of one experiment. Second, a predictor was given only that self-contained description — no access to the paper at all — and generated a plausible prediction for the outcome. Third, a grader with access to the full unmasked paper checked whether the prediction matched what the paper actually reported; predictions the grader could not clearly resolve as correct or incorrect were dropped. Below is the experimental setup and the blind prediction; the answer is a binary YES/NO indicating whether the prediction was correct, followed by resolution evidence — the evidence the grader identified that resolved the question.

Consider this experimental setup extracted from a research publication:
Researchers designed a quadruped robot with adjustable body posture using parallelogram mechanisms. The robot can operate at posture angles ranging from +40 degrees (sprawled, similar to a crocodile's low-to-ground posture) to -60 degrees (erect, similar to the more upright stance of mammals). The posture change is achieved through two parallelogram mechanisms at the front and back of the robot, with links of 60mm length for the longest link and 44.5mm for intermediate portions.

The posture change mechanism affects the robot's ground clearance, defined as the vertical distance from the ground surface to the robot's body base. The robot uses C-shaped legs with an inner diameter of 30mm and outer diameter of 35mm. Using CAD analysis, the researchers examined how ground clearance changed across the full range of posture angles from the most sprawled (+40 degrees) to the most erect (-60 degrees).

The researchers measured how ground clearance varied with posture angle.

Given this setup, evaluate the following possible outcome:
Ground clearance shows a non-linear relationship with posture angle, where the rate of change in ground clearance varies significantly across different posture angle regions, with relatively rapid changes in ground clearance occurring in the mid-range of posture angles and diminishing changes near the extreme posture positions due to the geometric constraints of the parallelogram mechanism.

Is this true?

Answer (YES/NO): NO